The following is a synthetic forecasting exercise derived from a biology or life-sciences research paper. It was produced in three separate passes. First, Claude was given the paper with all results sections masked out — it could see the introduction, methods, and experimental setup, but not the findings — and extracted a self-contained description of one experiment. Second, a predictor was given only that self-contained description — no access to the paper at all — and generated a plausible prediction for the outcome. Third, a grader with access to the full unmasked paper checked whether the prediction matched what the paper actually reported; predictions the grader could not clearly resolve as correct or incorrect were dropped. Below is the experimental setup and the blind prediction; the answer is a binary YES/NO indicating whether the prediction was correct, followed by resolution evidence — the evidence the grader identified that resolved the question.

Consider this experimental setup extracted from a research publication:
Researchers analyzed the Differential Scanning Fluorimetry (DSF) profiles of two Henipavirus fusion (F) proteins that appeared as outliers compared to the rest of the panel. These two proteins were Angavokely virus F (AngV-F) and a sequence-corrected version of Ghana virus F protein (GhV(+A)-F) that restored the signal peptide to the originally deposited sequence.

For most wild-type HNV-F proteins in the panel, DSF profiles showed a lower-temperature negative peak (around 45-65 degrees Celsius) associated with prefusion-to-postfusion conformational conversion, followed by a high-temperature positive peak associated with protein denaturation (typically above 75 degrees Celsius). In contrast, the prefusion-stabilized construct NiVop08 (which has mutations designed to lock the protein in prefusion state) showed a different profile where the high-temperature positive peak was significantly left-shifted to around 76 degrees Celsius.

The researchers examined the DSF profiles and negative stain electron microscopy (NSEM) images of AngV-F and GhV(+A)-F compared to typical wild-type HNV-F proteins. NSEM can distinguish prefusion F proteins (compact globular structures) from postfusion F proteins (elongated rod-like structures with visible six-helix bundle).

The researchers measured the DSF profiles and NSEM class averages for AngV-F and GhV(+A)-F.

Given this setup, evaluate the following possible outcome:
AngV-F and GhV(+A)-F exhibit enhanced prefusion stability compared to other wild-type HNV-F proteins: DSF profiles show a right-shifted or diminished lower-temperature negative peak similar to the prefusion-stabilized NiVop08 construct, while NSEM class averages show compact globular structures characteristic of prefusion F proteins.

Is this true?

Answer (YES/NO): YES